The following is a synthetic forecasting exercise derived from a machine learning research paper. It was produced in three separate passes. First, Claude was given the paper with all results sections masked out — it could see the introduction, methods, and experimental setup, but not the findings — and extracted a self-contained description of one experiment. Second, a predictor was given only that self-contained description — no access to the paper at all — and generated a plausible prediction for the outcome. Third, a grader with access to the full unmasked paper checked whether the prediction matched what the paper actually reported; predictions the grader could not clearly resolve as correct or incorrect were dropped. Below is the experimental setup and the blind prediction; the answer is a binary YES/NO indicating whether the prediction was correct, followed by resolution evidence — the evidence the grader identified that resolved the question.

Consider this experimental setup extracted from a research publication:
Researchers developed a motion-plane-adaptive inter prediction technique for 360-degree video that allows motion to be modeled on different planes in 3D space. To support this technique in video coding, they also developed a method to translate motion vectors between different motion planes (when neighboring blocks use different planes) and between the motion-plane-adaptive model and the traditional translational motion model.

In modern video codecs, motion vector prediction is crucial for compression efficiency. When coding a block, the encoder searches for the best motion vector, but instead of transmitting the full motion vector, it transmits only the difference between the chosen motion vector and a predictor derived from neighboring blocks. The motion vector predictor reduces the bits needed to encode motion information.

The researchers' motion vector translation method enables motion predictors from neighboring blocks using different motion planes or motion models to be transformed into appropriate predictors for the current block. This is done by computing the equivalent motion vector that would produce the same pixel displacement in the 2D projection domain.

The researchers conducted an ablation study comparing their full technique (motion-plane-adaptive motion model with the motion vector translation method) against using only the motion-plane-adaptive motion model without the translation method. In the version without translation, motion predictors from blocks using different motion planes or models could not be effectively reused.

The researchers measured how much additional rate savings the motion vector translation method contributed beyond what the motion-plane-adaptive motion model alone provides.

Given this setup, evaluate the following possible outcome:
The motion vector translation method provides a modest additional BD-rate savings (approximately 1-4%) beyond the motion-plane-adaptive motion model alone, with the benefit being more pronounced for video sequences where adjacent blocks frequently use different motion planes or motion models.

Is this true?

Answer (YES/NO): NO